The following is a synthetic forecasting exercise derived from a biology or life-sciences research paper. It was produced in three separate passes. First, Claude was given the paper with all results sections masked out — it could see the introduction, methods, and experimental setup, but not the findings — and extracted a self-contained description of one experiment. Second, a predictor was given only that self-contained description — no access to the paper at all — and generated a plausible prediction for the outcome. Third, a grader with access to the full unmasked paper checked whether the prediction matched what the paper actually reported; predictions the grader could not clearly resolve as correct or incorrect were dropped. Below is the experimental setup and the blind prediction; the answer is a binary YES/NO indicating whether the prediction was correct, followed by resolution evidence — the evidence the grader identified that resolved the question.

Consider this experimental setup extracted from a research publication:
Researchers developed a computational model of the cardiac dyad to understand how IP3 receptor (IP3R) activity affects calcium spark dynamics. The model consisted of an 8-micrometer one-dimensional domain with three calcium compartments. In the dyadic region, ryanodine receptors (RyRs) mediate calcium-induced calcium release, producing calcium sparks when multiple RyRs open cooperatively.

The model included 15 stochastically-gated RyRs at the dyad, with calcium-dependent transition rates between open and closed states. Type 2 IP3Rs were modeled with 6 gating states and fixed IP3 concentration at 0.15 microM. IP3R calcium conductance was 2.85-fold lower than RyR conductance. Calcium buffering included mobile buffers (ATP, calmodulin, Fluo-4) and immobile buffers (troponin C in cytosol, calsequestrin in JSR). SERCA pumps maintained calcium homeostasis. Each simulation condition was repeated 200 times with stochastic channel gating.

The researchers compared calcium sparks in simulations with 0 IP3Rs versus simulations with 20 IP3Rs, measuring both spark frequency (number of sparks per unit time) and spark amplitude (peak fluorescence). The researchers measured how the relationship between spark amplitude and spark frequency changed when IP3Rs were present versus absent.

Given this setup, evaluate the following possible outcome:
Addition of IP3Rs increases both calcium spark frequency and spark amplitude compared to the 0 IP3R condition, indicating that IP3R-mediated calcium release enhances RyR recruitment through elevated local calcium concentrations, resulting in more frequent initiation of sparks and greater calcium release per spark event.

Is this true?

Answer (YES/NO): NO